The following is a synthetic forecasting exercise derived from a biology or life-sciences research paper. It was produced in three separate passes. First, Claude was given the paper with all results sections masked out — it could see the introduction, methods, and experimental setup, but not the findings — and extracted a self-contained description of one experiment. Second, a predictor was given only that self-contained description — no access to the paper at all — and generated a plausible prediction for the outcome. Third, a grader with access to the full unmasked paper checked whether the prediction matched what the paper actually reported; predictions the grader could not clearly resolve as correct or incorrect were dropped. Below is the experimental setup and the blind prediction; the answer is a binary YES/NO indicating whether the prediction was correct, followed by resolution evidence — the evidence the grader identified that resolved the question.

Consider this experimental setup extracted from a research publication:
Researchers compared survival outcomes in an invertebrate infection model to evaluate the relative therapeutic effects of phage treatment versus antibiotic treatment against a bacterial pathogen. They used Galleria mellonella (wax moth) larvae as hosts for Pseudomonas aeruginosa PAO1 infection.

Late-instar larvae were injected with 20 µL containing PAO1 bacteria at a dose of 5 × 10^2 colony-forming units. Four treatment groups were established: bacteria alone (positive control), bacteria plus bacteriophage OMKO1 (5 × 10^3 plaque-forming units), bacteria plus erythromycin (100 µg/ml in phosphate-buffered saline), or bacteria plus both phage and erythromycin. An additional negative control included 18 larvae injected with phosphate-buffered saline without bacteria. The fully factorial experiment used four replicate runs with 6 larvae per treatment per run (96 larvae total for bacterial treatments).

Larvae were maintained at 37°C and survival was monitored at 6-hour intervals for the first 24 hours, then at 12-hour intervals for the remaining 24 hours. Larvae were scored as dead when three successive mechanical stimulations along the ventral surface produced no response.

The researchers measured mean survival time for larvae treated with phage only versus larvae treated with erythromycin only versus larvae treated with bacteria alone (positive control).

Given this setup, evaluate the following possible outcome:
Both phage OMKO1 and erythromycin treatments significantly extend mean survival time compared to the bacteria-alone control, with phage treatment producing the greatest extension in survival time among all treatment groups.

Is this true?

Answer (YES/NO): NO